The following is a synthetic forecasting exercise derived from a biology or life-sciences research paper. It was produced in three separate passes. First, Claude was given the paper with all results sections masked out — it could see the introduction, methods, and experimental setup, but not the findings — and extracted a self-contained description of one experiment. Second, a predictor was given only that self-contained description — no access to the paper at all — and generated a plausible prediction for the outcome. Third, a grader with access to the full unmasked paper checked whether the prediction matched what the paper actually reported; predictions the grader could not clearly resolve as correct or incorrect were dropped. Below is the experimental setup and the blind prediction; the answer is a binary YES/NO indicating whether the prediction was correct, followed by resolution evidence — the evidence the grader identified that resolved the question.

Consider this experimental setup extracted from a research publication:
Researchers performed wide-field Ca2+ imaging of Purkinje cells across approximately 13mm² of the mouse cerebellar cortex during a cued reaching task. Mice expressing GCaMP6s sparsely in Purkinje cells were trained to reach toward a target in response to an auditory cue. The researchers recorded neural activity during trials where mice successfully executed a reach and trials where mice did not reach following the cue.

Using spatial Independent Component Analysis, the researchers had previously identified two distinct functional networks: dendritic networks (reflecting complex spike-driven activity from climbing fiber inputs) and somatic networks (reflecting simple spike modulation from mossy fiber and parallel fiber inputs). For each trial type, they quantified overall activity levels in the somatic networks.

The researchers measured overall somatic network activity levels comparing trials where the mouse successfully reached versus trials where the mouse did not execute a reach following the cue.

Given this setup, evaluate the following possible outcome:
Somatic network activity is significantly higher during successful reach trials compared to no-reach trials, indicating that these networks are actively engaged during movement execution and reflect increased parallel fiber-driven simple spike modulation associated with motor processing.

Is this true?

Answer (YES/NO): NO